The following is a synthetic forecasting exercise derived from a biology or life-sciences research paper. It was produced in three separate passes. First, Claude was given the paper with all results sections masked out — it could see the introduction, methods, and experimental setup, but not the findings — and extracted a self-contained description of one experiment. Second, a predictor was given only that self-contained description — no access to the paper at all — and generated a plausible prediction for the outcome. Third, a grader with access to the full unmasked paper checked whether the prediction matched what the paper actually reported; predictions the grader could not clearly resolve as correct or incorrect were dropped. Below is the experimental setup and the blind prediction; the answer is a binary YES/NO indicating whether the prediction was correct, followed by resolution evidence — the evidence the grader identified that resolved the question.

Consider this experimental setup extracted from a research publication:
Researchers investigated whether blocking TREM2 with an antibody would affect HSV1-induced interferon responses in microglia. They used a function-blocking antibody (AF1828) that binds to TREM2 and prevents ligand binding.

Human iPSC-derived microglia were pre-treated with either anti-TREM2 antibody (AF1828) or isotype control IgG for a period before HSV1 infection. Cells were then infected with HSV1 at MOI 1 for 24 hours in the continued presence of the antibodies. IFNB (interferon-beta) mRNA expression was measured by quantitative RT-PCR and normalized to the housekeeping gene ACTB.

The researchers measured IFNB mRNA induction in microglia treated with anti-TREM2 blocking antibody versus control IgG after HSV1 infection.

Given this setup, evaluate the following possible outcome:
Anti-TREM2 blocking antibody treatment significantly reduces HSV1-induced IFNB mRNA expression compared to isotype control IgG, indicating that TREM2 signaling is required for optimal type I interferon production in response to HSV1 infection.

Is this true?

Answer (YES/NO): NO